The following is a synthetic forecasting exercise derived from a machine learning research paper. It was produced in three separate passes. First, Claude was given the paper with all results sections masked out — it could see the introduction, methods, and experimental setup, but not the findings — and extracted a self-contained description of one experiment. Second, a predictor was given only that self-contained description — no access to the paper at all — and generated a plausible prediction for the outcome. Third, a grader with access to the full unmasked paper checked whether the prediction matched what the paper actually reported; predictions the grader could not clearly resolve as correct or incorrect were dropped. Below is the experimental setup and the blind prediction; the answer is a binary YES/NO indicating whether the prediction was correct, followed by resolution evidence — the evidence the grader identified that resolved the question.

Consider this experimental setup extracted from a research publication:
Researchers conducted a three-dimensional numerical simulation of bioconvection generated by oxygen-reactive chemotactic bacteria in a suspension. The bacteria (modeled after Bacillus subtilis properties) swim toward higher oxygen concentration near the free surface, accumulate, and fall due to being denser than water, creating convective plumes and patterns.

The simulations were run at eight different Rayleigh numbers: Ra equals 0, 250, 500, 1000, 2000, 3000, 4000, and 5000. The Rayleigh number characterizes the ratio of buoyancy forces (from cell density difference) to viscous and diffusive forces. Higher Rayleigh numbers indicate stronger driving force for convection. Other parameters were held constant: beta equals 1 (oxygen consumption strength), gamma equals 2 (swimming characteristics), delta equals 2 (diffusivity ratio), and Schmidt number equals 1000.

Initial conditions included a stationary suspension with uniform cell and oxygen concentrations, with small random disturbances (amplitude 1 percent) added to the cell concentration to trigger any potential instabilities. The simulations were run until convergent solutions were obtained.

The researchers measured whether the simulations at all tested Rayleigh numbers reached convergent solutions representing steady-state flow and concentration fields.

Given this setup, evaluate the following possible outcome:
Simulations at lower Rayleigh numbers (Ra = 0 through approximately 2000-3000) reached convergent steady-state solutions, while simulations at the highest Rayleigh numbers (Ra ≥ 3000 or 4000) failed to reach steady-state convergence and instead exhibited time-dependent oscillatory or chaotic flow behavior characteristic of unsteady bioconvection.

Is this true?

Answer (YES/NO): NO